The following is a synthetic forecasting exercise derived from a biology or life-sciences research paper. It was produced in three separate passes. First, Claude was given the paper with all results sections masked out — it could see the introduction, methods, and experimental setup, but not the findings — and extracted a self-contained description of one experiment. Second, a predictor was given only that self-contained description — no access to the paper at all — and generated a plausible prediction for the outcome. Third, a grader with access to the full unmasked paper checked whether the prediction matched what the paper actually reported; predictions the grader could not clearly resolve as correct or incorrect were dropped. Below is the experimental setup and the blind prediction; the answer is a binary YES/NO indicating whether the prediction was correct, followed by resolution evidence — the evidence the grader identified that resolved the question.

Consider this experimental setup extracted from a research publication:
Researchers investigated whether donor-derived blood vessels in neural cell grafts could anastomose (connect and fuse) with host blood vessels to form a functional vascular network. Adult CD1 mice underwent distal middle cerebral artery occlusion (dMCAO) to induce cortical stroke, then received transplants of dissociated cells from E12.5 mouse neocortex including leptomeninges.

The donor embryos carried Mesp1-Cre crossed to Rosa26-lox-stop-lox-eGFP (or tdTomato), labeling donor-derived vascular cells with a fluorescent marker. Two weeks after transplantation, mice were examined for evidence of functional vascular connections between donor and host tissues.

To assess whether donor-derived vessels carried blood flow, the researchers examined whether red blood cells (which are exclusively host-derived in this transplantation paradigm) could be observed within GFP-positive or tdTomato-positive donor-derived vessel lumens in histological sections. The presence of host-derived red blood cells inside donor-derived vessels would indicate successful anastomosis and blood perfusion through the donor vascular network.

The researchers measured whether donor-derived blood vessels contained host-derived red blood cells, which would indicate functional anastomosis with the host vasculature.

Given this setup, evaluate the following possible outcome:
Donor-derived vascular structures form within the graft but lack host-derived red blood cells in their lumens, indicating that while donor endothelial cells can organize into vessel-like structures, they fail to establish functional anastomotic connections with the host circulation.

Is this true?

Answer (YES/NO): NO